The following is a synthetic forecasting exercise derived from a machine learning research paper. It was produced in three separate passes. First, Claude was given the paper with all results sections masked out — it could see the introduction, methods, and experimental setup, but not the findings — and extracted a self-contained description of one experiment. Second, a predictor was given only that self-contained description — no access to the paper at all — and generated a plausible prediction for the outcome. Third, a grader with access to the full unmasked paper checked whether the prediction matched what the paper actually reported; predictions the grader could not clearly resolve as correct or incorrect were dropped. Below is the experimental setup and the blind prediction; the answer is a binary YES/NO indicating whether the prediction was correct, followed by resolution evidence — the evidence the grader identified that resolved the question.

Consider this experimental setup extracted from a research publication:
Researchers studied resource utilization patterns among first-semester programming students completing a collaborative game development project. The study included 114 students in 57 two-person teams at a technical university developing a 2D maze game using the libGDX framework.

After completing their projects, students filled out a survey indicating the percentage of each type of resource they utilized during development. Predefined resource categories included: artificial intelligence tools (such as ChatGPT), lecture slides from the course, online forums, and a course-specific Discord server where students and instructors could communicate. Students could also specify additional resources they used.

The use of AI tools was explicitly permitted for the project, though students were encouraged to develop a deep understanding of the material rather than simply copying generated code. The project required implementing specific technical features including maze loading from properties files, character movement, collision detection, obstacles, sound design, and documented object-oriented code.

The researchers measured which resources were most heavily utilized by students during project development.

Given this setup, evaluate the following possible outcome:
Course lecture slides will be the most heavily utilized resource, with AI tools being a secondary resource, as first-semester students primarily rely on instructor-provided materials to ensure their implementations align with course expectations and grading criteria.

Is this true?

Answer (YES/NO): NO